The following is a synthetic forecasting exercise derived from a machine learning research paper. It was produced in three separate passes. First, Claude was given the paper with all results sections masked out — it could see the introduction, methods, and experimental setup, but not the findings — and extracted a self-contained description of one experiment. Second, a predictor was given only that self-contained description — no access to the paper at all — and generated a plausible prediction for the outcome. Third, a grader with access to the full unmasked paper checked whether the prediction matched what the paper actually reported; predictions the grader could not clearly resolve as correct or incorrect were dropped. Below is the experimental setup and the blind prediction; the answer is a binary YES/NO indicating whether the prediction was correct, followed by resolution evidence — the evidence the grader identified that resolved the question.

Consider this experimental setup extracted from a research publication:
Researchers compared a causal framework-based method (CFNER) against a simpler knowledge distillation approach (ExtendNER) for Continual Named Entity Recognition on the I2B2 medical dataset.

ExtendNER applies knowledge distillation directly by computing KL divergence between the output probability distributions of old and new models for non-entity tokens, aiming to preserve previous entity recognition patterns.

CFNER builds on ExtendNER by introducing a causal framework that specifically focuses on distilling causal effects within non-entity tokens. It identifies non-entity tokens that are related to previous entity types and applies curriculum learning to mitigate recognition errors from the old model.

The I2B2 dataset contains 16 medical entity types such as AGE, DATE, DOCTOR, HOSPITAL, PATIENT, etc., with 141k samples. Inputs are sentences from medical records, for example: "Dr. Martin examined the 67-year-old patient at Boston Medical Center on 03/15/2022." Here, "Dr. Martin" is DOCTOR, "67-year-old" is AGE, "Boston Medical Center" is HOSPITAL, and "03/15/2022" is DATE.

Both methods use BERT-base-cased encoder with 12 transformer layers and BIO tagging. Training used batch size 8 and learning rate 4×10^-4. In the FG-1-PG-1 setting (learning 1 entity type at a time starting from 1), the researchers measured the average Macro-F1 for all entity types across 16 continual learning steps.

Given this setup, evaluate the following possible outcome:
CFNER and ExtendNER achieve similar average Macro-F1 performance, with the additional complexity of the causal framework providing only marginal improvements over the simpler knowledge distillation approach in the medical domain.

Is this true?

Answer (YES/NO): NO